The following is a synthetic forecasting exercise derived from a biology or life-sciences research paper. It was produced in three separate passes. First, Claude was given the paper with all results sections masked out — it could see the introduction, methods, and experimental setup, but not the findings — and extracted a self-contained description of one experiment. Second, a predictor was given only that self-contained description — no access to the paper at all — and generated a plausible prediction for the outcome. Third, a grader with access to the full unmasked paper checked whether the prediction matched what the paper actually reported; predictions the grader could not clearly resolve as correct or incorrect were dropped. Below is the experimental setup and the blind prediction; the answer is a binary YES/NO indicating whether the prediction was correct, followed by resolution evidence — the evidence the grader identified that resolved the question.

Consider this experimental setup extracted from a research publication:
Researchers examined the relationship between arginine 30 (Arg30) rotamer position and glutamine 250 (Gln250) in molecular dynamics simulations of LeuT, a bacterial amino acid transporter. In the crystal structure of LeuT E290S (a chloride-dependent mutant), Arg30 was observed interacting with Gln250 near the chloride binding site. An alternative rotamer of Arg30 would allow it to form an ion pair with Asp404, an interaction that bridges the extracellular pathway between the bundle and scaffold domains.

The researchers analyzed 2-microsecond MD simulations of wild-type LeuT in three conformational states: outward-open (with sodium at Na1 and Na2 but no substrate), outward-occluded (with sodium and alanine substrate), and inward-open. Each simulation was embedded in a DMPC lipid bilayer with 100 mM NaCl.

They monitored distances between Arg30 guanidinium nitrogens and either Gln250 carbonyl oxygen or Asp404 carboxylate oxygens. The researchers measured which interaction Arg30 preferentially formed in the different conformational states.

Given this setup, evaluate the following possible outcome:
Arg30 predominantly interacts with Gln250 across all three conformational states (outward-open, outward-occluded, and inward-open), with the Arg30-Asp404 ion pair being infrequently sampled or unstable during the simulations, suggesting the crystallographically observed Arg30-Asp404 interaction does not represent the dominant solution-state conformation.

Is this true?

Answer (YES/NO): NO